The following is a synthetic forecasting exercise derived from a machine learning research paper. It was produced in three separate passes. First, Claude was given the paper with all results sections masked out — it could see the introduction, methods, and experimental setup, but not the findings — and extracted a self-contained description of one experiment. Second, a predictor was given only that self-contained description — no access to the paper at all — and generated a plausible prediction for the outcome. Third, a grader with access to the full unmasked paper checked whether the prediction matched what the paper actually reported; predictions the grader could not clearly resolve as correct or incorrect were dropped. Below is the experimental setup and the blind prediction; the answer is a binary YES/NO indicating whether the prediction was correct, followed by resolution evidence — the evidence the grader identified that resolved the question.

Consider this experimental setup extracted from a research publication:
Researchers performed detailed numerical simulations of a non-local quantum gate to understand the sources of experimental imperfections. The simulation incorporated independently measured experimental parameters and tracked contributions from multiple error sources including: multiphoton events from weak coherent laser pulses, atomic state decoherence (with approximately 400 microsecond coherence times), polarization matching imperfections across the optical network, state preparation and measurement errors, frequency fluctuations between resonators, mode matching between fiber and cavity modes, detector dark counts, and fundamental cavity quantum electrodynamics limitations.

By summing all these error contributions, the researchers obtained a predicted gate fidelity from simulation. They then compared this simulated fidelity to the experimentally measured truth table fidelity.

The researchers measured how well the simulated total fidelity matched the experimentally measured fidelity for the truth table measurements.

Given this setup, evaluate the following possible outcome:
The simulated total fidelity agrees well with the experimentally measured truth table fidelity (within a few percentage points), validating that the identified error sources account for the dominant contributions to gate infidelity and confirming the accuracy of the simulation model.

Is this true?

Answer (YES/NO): NO